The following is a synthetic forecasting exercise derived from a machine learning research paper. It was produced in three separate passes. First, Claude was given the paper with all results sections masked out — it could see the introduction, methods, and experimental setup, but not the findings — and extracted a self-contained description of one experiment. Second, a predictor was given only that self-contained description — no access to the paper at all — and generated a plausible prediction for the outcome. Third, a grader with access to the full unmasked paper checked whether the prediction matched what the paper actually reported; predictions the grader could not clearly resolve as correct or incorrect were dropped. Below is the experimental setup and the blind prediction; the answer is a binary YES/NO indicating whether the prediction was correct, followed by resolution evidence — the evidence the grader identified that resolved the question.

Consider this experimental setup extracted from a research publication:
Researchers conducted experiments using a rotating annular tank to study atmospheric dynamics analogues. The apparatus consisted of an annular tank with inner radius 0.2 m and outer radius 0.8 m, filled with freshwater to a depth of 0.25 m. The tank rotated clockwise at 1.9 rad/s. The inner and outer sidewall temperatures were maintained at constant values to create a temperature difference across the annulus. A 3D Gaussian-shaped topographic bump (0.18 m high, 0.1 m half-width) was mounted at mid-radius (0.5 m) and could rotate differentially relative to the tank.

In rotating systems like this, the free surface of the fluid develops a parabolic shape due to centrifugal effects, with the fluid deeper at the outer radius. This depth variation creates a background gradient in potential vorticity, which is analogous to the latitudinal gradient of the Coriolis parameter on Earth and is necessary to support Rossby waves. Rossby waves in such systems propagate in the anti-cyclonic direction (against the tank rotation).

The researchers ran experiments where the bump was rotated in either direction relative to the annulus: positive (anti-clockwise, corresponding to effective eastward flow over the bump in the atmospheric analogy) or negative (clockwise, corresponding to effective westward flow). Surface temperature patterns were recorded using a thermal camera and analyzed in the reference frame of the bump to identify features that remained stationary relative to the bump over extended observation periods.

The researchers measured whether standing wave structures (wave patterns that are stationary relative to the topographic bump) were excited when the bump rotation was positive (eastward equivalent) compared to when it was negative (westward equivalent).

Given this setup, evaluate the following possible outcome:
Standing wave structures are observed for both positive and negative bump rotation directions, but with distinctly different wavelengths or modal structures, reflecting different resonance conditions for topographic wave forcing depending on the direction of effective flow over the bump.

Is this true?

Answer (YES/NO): NO